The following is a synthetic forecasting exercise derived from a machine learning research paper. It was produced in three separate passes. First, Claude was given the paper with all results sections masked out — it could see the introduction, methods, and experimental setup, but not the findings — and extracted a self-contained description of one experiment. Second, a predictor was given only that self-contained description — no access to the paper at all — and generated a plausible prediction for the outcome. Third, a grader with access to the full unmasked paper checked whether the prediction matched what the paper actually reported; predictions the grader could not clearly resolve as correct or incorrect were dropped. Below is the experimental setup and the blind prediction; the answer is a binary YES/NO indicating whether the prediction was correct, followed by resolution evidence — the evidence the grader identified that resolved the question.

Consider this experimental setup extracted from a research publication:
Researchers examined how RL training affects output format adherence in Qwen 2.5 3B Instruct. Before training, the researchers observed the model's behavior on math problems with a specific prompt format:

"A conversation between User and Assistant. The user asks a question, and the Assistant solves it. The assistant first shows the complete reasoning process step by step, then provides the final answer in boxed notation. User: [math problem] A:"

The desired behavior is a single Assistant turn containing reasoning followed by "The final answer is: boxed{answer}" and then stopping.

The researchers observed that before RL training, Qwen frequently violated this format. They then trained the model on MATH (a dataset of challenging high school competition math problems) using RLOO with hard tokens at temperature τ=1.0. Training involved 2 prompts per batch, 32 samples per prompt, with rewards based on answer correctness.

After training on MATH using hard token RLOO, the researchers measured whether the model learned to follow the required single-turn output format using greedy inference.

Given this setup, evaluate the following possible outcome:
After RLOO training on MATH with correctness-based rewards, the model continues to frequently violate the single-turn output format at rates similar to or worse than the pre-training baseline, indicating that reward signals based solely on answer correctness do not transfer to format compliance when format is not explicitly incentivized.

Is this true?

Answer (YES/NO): NO